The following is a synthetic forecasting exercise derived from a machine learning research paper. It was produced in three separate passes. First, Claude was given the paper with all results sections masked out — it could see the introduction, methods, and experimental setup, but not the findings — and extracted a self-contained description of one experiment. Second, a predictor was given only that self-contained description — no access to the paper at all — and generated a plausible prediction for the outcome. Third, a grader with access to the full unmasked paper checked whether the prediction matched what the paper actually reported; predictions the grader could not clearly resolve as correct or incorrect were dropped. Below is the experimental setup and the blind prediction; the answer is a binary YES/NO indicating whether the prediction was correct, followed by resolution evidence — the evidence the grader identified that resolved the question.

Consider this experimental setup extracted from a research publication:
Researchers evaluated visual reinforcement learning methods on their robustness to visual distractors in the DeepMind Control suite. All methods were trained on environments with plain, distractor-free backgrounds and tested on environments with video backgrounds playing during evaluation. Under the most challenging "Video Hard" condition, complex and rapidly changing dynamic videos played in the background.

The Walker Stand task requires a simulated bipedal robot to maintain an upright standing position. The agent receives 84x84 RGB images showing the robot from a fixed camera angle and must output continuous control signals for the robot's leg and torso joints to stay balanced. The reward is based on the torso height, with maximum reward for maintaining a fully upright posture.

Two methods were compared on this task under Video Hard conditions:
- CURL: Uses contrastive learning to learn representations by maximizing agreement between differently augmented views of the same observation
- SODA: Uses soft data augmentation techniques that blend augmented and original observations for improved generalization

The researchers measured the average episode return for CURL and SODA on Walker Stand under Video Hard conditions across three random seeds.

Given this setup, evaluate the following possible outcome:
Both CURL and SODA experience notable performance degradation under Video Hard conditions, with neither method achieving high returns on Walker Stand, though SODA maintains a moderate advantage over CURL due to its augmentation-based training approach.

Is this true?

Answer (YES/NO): NO